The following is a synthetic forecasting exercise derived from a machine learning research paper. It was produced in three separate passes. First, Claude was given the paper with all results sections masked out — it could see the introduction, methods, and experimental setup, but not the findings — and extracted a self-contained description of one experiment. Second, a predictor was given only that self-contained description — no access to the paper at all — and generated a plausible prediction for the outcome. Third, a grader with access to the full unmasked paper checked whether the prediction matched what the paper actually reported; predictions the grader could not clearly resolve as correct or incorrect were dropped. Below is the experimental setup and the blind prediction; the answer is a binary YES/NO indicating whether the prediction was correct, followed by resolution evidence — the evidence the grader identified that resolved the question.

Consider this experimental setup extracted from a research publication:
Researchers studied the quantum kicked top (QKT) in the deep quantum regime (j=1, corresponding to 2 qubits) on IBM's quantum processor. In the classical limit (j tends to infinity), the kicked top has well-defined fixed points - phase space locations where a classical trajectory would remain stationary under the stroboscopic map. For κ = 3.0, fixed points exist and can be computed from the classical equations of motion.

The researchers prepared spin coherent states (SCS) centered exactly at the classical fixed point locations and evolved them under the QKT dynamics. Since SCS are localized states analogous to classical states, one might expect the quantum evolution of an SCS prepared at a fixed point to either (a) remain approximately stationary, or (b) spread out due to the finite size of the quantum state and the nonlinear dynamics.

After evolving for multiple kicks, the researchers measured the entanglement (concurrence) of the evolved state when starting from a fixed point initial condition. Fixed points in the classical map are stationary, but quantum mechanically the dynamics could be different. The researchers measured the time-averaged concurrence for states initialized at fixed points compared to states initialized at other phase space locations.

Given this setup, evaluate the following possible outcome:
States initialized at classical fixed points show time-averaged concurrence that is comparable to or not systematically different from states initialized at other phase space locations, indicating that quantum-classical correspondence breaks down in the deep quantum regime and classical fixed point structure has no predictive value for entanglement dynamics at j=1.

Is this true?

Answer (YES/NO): NO